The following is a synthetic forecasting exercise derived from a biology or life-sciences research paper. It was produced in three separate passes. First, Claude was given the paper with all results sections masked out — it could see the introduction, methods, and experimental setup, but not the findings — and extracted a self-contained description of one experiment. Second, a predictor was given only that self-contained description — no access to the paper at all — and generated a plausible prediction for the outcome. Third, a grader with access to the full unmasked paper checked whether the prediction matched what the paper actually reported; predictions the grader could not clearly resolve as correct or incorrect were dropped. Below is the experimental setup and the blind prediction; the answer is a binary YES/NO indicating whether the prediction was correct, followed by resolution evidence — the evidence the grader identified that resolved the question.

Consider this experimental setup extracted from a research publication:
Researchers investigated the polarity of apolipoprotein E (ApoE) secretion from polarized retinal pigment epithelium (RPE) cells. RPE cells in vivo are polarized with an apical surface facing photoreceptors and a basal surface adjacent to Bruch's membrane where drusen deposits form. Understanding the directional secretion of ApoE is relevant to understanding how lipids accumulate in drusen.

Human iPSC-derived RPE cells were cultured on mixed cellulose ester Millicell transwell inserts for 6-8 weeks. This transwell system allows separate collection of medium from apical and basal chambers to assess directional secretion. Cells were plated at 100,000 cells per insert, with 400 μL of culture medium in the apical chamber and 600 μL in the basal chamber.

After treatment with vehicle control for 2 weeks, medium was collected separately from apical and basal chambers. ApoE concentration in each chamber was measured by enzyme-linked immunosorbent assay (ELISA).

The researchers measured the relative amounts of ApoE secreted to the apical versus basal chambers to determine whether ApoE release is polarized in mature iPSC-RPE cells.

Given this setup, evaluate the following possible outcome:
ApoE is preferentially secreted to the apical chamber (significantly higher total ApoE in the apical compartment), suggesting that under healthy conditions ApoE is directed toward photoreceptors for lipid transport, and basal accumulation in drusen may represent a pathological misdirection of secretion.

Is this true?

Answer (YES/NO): NO